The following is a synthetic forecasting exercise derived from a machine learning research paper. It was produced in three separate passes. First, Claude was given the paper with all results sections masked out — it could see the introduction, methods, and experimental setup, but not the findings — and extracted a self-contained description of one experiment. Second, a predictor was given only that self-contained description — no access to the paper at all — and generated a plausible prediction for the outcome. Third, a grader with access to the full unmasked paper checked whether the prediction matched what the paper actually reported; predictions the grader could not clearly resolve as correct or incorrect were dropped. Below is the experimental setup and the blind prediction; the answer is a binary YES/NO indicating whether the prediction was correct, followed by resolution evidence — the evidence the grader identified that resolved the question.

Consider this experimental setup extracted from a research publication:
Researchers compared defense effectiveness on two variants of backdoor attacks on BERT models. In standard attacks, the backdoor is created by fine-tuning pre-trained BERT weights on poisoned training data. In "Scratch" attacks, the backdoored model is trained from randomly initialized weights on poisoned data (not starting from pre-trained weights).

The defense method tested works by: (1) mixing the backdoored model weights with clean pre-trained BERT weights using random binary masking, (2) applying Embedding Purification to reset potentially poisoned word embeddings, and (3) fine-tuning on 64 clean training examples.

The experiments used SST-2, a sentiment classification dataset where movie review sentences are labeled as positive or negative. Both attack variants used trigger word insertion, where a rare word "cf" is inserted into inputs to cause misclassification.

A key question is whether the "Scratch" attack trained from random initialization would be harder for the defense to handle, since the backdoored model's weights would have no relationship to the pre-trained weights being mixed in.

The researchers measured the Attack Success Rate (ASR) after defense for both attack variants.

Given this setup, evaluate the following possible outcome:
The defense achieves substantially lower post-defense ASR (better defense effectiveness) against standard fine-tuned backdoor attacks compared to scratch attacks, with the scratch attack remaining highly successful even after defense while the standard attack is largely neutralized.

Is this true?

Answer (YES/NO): NO